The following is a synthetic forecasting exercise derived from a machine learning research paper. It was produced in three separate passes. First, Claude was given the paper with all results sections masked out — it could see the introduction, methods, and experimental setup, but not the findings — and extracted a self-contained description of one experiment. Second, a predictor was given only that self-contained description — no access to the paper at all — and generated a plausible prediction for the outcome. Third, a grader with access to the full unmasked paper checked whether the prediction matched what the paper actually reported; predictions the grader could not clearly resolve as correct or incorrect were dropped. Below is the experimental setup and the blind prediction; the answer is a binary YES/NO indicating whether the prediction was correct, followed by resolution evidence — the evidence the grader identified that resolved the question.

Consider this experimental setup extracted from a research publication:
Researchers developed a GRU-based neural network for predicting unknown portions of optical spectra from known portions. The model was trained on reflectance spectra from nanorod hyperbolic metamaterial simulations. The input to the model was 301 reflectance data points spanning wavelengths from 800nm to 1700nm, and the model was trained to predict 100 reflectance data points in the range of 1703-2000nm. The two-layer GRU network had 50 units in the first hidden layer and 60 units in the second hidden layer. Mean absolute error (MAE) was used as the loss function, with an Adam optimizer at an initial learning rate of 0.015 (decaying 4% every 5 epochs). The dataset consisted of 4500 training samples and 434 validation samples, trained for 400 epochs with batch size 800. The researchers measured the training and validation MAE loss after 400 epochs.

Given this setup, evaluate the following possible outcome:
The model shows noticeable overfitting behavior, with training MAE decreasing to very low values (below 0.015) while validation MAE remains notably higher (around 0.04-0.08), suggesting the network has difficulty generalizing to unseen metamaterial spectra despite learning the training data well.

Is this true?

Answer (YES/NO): NO